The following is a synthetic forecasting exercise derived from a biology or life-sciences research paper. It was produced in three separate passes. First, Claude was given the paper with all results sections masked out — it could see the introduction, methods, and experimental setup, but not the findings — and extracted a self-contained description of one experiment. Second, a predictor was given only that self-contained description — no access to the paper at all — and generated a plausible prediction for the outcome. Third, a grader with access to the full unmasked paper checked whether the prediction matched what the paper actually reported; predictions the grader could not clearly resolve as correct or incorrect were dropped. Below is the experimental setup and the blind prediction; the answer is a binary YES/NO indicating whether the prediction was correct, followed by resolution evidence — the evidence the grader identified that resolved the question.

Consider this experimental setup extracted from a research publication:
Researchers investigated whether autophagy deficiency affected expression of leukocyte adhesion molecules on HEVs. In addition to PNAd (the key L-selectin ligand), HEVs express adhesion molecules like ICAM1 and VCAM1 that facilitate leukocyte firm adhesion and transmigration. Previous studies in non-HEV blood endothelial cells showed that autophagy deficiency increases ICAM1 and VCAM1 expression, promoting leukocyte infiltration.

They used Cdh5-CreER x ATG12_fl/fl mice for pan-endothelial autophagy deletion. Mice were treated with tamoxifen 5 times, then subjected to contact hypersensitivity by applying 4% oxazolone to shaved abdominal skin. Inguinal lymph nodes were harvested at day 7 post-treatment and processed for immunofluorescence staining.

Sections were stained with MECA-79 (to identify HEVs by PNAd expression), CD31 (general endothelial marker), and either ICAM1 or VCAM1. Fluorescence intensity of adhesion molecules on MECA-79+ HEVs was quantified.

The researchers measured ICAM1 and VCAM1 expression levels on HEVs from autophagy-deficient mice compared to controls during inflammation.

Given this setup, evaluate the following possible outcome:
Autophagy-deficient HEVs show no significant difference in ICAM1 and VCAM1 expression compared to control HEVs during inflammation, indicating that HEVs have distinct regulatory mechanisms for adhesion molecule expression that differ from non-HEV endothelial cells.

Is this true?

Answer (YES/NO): NO